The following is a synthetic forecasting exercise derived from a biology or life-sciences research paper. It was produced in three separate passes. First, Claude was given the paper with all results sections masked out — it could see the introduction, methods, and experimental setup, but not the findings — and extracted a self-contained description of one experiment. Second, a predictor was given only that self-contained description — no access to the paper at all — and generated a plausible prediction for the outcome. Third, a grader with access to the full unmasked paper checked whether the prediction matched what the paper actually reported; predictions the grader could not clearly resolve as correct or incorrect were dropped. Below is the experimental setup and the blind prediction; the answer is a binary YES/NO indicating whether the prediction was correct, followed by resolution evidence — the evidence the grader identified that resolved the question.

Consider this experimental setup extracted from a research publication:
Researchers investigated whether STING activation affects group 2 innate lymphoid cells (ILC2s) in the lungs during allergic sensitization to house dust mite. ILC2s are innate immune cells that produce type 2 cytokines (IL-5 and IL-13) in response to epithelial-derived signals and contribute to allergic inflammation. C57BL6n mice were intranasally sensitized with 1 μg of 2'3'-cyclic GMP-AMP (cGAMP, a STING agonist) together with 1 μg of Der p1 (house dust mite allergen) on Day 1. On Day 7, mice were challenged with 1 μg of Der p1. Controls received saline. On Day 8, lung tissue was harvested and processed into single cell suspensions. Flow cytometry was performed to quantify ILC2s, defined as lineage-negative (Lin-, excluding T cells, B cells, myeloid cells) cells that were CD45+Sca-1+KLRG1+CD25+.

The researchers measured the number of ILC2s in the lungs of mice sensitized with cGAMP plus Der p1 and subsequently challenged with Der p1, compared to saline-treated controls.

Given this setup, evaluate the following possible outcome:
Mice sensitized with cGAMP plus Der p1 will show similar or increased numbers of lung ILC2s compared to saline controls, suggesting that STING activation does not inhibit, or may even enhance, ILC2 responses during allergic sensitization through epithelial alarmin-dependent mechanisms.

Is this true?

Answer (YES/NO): NO